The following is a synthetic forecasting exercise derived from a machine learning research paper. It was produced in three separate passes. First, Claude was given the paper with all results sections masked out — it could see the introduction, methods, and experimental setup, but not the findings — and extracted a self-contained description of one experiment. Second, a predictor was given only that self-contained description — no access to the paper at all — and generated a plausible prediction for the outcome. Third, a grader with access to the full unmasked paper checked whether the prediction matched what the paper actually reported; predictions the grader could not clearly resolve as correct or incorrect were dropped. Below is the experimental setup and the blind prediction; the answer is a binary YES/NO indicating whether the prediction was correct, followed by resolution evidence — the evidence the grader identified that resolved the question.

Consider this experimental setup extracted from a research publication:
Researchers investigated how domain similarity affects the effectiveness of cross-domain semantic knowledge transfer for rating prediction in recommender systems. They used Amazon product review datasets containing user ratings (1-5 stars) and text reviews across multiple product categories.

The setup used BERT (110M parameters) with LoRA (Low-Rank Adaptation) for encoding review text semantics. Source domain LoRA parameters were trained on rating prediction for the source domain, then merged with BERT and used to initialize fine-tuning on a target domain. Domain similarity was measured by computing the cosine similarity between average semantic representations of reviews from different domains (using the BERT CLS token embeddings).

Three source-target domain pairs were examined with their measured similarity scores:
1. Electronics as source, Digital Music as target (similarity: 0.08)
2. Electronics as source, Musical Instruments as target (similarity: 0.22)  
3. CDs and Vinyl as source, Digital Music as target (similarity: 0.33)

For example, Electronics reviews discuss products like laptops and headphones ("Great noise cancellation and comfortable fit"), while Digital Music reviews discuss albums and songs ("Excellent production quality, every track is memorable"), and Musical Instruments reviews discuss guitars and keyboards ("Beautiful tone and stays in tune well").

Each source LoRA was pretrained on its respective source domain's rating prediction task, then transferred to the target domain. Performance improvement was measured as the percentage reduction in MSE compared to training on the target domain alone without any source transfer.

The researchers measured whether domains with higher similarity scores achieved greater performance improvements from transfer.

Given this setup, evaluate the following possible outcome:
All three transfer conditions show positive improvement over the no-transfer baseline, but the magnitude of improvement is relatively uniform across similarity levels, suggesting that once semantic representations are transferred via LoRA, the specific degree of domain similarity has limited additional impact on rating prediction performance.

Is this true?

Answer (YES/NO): NO